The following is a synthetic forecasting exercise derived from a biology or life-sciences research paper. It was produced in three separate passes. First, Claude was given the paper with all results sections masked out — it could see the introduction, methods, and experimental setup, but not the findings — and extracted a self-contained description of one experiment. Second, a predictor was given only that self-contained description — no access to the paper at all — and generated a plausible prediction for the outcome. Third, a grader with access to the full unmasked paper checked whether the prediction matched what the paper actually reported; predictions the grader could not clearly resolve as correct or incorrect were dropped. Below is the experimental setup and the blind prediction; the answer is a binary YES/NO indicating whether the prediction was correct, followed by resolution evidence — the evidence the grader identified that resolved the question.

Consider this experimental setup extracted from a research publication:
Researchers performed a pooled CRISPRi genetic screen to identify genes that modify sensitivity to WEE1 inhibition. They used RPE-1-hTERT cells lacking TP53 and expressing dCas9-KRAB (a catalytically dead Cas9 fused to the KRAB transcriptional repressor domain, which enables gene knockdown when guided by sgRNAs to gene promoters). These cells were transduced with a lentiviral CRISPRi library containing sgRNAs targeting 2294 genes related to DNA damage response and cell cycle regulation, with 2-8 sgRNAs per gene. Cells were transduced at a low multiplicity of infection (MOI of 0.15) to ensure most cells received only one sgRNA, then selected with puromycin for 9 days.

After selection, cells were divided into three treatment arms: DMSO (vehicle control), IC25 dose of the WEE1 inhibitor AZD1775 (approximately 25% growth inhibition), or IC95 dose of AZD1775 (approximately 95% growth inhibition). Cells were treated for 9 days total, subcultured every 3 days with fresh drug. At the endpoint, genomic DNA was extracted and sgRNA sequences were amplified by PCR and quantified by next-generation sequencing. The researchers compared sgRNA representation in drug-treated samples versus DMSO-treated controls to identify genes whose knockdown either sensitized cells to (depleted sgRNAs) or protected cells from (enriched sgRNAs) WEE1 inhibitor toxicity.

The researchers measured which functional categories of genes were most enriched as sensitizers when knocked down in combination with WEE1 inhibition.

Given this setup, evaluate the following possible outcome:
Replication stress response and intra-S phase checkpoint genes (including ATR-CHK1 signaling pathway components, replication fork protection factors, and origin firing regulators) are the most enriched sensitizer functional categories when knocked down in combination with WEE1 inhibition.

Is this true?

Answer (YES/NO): NO